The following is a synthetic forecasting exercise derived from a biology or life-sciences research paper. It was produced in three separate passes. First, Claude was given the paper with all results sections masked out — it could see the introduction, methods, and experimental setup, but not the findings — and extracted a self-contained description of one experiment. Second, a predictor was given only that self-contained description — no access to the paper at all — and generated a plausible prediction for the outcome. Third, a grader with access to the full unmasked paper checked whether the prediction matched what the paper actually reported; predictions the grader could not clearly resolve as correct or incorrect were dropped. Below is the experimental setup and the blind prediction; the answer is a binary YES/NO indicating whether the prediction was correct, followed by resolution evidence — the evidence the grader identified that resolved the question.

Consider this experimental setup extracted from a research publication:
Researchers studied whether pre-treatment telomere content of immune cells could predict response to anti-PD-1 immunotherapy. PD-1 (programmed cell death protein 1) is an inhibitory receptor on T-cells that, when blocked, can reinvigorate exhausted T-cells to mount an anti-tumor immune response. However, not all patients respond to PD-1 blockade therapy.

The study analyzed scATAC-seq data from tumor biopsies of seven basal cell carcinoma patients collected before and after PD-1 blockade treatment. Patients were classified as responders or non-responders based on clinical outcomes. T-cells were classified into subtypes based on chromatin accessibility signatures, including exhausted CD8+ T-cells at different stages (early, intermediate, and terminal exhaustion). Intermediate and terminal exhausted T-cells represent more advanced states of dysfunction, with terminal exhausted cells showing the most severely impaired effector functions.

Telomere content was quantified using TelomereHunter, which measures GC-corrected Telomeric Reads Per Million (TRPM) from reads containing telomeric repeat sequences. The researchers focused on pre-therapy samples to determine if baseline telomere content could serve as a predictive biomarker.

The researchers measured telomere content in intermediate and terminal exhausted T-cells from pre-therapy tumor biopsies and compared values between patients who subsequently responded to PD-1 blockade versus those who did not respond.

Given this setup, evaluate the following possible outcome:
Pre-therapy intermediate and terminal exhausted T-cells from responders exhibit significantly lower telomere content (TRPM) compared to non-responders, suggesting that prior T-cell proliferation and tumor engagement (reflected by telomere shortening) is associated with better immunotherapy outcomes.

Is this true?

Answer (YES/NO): NO